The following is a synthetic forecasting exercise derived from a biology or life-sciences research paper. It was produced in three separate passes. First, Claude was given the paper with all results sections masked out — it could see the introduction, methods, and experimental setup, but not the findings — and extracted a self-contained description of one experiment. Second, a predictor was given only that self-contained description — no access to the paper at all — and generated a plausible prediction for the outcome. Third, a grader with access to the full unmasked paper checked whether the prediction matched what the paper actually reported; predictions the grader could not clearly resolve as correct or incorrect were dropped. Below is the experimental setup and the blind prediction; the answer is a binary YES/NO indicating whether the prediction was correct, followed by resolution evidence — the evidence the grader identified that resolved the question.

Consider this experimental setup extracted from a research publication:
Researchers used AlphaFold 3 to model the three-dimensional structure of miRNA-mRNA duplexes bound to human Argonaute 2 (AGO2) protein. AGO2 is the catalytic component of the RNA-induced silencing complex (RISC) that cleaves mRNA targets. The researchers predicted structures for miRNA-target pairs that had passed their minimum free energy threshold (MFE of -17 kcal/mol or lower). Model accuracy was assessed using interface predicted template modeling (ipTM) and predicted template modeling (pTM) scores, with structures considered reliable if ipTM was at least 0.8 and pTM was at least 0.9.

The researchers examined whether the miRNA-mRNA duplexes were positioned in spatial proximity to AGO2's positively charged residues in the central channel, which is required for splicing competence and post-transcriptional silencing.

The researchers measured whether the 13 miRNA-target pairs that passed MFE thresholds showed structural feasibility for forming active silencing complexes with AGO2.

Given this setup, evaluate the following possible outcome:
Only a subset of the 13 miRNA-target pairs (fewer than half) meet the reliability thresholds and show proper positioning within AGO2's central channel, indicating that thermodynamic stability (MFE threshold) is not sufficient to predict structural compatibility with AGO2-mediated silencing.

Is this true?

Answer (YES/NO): NO